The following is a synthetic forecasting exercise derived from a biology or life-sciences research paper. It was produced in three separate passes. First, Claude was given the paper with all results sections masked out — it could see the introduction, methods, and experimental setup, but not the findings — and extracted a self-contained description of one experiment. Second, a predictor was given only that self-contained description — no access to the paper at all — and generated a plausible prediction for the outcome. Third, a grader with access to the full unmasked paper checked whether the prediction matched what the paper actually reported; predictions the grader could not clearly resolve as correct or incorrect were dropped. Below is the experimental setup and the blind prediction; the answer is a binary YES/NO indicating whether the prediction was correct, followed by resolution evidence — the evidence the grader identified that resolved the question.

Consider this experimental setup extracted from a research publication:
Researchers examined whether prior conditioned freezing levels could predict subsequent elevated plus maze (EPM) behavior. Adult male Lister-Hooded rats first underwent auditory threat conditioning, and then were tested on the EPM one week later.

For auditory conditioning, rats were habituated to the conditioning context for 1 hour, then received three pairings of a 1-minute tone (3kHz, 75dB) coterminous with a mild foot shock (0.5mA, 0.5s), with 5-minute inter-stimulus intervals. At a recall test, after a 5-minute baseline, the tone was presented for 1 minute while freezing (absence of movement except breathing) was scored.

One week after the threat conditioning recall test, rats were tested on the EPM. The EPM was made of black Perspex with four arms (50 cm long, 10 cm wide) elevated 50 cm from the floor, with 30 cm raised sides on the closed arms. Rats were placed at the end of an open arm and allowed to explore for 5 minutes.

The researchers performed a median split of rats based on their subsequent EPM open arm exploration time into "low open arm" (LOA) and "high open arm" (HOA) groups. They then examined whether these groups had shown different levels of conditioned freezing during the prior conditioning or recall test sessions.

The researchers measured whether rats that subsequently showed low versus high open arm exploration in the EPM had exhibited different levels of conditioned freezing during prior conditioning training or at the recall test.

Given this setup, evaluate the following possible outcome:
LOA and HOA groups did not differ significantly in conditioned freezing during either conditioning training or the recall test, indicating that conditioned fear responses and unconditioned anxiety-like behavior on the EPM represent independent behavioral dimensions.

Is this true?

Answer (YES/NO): YES